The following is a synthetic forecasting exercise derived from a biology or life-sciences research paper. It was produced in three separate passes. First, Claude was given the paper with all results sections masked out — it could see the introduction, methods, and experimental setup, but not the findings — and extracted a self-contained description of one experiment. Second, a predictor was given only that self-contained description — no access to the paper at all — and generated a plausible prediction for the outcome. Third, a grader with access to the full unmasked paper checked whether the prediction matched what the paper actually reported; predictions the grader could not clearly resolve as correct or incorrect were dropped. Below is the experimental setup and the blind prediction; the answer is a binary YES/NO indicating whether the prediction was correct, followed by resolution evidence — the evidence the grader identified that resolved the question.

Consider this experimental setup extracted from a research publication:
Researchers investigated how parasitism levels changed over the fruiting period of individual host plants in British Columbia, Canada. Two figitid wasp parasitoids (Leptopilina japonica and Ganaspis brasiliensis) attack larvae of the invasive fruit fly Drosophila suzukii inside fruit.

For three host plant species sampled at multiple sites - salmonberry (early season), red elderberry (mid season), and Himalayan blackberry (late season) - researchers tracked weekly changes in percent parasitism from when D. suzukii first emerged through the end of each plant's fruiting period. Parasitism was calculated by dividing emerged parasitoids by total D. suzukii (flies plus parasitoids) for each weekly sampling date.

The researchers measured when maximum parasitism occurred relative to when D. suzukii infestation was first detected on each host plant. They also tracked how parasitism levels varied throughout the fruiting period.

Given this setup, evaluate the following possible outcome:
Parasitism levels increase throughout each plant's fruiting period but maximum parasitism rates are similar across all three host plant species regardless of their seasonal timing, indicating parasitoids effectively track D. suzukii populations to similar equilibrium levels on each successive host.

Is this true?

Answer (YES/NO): NO